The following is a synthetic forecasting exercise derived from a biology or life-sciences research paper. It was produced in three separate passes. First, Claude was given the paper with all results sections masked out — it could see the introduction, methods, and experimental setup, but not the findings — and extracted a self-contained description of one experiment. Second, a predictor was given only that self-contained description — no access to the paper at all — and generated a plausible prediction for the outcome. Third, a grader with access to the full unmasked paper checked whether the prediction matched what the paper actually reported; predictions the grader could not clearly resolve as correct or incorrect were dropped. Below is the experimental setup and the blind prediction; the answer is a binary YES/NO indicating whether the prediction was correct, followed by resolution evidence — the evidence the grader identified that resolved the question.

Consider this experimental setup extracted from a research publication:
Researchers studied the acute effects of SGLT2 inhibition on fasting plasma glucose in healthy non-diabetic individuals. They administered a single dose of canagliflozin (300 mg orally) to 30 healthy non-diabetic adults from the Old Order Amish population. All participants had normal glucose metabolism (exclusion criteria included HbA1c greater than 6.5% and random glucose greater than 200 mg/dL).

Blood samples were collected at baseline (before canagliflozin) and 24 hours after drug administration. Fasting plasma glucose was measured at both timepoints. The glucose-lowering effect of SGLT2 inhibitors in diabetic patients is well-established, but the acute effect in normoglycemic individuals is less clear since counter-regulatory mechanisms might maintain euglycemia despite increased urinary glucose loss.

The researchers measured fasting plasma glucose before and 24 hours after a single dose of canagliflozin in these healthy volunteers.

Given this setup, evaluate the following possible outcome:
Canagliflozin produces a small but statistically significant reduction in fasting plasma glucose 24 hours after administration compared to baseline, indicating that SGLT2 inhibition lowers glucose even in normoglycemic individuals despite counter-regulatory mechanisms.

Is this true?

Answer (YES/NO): YES